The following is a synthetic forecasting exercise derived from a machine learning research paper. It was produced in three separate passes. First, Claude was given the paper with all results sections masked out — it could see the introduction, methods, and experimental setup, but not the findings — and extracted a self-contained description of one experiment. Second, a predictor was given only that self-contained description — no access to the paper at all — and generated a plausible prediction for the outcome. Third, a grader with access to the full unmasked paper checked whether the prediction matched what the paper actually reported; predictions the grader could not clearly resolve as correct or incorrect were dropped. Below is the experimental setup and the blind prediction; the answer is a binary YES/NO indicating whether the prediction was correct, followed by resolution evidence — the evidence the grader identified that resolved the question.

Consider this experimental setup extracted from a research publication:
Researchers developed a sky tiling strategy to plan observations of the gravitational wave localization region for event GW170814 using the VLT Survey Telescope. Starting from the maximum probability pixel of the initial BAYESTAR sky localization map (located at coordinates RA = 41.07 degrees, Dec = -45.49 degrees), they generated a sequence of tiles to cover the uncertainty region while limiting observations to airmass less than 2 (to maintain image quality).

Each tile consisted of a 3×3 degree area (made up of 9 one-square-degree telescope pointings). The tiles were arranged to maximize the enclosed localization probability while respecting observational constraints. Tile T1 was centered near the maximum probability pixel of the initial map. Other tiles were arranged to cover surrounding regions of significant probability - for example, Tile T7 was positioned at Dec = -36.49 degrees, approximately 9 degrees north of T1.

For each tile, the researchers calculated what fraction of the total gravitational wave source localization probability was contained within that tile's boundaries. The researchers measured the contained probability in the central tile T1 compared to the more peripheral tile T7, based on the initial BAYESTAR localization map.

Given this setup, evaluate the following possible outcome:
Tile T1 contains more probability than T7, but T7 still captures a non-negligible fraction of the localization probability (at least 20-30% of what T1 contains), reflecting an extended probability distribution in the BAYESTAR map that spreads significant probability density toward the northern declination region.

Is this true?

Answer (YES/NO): NO